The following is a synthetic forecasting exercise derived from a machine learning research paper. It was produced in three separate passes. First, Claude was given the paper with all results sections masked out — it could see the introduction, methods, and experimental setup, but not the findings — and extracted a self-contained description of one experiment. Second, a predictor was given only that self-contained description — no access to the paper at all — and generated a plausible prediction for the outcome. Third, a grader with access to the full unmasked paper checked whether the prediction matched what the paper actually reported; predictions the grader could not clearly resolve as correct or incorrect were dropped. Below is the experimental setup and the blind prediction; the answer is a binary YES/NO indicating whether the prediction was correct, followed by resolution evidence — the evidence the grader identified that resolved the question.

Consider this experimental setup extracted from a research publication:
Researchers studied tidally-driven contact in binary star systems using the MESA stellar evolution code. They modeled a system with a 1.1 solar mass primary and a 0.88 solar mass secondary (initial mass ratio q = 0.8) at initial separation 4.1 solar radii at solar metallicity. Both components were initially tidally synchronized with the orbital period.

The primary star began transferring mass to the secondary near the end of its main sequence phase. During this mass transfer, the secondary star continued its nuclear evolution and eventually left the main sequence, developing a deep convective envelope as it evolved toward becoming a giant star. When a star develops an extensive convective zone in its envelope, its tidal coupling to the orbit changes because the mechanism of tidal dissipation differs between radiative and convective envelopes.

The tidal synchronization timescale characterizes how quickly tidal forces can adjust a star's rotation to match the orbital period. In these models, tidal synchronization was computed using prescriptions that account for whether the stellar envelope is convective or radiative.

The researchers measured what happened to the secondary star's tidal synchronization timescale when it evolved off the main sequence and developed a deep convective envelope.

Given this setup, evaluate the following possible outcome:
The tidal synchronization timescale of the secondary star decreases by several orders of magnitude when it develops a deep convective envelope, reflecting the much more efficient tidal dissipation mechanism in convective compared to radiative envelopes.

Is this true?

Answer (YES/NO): YES